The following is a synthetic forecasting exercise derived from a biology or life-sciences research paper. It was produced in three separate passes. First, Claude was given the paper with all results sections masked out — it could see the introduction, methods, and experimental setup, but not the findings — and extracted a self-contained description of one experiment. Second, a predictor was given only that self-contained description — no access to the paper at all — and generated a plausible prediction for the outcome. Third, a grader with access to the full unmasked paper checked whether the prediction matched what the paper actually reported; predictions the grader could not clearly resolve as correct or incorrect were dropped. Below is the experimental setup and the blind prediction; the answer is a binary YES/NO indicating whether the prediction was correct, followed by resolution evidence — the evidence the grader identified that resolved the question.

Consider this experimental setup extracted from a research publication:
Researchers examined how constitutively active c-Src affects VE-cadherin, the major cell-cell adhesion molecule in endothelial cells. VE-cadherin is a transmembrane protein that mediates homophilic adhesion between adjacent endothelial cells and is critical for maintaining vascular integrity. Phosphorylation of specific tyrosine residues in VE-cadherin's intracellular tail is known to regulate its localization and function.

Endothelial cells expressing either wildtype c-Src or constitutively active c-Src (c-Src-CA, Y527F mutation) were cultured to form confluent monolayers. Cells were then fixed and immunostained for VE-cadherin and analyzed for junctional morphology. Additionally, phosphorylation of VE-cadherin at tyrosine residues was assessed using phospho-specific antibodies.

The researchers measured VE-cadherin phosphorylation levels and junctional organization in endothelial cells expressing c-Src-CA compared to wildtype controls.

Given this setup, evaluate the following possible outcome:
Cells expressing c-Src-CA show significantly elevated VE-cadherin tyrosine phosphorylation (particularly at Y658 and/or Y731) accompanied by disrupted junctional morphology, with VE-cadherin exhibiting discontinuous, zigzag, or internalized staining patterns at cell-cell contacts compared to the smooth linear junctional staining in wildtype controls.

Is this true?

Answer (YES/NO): YES